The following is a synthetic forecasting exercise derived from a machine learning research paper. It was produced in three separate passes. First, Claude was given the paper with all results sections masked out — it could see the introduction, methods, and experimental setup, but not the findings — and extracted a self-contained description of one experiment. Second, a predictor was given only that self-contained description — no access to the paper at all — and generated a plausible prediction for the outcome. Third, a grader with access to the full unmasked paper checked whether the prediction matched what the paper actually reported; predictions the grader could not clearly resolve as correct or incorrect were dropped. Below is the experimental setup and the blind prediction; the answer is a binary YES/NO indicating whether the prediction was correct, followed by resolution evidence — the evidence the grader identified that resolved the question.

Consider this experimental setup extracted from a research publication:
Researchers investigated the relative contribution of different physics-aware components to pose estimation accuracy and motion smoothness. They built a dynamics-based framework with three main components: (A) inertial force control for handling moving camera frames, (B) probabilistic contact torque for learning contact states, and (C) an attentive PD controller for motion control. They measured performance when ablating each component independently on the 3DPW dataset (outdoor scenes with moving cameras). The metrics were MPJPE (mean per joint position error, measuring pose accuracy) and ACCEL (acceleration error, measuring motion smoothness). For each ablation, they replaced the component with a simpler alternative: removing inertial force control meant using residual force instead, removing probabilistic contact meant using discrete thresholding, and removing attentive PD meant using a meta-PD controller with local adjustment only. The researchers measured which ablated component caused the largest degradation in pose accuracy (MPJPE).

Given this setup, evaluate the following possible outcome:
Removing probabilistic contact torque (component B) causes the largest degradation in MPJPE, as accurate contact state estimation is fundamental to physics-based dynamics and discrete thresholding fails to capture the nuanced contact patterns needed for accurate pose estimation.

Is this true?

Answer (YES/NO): NO